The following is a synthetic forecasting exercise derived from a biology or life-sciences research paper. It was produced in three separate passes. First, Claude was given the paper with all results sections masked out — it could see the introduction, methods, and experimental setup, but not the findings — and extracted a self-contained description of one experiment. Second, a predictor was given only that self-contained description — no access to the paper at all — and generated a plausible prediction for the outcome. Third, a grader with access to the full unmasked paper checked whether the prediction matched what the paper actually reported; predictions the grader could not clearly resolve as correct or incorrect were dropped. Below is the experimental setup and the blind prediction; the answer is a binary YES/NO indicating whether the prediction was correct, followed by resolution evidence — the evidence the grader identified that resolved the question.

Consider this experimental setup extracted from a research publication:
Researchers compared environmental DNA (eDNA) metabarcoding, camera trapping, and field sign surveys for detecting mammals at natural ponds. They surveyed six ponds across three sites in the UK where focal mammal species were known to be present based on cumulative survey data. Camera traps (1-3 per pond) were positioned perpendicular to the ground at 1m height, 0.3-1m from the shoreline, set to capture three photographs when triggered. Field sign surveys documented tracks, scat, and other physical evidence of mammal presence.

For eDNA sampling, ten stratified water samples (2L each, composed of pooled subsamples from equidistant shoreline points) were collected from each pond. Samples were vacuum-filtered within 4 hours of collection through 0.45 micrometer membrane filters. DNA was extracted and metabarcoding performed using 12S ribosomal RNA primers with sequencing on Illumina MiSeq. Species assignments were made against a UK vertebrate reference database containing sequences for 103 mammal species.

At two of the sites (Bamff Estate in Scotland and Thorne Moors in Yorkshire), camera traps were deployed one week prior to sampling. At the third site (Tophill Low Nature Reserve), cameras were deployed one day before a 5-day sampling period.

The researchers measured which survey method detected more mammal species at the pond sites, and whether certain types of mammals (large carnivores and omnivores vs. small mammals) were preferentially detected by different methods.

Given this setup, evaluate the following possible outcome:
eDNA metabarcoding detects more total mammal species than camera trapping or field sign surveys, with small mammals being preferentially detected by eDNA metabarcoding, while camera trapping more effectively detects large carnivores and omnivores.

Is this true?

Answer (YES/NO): YES